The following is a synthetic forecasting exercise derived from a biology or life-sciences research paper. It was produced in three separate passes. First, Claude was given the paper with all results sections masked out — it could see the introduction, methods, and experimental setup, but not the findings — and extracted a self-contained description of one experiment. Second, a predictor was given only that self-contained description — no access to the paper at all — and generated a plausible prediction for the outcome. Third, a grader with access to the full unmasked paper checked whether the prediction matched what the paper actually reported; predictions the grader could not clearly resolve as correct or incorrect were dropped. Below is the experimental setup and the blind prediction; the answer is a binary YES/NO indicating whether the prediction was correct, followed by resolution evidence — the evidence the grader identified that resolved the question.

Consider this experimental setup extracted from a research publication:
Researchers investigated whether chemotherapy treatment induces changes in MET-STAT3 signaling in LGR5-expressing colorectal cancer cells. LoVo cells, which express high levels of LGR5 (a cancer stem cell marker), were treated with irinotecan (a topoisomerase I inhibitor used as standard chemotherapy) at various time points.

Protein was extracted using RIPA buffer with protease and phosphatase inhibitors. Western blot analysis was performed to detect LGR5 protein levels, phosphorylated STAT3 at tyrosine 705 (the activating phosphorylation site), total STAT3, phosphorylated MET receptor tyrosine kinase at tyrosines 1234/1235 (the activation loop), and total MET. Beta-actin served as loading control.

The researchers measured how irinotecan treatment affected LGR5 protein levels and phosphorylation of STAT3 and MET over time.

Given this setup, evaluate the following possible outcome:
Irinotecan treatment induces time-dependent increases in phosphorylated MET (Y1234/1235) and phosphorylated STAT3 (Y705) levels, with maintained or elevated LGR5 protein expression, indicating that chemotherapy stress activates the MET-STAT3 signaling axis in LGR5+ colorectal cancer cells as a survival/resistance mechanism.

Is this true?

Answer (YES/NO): NO